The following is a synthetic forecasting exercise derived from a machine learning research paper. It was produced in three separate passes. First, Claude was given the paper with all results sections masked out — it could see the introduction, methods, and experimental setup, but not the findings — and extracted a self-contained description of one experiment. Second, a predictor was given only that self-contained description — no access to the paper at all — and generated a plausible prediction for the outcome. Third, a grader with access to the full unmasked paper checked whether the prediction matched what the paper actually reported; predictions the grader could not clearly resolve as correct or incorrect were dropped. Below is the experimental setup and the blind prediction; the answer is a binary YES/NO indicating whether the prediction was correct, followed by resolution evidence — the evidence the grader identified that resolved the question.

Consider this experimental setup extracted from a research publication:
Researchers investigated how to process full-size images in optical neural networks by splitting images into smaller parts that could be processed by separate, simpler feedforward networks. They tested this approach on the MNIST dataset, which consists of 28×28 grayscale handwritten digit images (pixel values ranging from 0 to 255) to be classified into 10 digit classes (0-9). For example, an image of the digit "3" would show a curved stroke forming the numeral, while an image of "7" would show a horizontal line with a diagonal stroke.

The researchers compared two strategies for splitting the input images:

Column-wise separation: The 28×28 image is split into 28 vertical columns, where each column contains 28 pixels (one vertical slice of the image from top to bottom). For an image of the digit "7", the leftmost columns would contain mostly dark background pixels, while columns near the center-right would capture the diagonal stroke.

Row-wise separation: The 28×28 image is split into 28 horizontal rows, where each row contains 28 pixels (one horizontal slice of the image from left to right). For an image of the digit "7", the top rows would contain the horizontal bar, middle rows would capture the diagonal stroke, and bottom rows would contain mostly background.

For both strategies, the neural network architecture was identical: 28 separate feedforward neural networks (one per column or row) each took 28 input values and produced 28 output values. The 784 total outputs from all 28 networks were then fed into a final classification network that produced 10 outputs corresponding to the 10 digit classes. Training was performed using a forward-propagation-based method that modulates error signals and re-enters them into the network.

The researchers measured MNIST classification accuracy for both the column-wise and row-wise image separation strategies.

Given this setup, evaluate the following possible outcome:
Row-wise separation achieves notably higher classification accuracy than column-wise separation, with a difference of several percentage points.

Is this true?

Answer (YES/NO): NO